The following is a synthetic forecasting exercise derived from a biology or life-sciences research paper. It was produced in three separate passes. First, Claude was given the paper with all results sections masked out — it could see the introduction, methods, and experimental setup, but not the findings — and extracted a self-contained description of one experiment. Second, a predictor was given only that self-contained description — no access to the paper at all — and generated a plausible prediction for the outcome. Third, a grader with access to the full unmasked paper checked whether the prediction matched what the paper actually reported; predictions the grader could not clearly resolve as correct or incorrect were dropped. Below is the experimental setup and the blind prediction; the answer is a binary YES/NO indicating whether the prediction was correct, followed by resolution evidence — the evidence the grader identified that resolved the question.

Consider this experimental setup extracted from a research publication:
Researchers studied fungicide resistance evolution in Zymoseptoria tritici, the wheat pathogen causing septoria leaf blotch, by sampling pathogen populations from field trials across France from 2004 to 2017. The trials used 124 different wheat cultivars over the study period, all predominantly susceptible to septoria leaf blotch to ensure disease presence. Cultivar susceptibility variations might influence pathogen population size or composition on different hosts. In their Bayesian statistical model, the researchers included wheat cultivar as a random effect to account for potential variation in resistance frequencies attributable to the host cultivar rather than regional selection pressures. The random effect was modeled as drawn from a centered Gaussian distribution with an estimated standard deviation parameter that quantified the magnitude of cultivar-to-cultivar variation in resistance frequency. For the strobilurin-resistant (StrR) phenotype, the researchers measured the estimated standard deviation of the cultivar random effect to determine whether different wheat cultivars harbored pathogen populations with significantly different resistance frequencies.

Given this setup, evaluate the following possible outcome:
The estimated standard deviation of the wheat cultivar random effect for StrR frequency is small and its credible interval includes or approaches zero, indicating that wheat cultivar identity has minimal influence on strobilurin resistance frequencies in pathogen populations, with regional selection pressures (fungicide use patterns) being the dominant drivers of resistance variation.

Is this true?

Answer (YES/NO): YES